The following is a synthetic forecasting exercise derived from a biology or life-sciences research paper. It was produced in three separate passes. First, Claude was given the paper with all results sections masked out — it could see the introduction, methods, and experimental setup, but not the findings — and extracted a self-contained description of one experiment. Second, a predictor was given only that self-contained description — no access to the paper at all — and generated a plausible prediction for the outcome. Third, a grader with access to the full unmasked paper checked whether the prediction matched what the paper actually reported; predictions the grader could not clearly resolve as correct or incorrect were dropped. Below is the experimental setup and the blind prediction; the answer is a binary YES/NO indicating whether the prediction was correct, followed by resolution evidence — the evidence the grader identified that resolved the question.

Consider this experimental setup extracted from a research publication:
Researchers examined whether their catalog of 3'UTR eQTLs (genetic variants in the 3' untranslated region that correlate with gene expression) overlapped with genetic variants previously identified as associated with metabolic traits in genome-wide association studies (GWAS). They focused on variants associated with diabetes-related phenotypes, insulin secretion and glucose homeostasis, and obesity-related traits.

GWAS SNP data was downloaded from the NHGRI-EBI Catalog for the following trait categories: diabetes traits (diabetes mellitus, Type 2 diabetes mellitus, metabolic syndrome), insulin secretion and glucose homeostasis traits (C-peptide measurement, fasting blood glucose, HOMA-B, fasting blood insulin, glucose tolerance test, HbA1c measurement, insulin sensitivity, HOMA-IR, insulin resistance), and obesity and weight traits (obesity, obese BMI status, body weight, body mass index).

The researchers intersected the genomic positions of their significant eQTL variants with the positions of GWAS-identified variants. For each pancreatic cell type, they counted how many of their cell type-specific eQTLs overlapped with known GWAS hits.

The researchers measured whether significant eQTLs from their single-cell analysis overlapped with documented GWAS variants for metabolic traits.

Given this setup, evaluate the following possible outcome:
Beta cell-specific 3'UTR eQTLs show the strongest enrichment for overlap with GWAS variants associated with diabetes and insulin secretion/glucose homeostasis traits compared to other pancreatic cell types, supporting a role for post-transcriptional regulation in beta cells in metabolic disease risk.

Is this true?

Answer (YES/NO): YES